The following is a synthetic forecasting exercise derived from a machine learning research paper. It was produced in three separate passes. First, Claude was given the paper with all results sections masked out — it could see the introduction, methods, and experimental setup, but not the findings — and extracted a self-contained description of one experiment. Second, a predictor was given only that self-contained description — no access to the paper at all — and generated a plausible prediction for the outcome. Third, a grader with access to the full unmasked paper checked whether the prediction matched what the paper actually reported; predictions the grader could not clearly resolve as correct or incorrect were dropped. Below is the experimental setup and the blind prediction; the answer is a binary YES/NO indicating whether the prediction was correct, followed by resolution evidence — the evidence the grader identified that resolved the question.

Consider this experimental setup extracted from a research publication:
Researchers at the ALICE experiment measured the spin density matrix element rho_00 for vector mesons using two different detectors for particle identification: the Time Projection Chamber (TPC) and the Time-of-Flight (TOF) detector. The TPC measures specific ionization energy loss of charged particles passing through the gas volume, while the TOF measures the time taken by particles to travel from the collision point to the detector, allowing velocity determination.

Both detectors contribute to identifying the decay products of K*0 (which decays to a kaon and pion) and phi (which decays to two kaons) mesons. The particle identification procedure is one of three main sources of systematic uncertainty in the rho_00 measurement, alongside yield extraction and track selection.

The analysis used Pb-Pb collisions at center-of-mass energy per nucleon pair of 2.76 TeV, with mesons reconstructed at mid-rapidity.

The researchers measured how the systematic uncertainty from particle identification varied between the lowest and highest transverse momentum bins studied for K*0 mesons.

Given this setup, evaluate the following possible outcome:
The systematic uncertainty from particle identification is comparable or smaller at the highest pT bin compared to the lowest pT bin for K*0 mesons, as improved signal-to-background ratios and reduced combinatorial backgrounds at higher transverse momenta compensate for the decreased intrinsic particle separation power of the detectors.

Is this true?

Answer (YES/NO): YES